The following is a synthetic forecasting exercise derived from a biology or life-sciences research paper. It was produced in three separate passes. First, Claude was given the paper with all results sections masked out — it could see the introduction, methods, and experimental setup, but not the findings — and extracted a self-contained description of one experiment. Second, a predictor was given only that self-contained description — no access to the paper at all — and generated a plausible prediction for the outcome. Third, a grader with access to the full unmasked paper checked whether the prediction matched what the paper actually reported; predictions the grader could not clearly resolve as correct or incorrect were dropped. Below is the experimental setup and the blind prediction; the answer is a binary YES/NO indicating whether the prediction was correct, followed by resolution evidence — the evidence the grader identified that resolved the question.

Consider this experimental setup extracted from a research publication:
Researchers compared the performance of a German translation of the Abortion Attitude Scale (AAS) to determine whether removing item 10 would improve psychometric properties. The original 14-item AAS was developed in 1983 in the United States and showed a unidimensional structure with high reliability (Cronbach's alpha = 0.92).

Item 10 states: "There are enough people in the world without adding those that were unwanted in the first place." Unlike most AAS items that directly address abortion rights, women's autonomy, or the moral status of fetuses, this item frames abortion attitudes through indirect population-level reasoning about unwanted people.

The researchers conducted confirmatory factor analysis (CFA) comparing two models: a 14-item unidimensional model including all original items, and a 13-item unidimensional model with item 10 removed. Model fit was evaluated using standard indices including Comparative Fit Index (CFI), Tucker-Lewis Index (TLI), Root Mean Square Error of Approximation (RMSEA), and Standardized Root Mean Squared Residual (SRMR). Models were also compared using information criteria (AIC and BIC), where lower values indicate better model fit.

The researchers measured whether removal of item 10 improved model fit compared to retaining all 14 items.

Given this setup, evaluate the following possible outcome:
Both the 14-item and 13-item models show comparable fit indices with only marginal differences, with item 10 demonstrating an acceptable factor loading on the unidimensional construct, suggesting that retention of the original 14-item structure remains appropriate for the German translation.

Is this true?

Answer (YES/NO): NO